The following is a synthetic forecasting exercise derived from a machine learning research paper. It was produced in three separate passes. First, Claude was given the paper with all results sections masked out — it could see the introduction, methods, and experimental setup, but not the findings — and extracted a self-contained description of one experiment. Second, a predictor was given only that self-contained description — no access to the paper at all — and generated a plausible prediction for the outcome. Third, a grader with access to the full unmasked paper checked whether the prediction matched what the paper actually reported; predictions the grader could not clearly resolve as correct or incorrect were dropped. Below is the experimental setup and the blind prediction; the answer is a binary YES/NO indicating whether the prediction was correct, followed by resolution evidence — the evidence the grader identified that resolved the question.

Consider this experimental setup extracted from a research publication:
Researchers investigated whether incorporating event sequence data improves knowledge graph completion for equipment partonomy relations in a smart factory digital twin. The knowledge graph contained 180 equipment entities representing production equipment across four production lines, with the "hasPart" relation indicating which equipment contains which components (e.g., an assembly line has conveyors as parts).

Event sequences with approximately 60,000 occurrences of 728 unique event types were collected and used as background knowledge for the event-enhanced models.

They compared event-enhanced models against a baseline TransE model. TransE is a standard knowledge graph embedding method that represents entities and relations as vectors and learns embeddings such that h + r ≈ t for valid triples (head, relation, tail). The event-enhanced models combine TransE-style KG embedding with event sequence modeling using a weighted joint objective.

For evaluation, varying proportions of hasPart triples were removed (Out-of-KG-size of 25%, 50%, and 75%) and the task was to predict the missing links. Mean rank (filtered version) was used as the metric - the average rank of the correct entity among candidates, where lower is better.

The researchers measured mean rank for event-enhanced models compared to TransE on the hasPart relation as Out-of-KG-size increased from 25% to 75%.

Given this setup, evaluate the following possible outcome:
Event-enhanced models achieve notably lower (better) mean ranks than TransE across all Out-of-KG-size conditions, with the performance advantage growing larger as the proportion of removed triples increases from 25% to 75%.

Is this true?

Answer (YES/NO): NO